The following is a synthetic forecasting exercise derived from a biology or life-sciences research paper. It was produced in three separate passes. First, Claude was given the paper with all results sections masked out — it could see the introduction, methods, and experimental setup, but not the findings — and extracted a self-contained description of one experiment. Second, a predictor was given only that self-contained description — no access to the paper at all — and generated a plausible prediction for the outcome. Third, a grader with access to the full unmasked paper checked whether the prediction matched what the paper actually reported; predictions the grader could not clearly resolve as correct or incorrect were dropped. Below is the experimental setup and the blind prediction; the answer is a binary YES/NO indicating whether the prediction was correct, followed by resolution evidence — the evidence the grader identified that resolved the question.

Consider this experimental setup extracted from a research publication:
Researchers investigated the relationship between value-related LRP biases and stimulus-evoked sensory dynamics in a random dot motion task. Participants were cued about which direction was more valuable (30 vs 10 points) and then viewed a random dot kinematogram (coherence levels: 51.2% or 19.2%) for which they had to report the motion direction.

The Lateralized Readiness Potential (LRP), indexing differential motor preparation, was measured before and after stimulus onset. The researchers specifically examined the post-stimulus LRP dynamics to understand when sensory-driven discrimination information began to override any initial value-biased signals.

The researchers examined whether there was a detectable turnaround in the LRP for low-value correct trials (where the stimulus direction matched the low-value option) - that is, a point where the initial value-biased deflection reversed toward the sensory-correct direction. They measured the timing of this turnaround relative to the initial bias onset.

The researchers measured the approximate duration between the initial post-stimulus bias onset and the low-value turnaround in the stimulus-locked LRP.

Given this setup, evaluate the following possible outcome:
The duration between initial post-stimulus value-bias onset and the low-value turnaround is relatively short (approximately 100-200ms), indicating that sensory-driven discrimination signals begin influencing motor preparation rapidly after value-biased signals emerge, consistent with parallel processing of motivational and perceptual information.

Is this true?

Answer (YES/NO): NO